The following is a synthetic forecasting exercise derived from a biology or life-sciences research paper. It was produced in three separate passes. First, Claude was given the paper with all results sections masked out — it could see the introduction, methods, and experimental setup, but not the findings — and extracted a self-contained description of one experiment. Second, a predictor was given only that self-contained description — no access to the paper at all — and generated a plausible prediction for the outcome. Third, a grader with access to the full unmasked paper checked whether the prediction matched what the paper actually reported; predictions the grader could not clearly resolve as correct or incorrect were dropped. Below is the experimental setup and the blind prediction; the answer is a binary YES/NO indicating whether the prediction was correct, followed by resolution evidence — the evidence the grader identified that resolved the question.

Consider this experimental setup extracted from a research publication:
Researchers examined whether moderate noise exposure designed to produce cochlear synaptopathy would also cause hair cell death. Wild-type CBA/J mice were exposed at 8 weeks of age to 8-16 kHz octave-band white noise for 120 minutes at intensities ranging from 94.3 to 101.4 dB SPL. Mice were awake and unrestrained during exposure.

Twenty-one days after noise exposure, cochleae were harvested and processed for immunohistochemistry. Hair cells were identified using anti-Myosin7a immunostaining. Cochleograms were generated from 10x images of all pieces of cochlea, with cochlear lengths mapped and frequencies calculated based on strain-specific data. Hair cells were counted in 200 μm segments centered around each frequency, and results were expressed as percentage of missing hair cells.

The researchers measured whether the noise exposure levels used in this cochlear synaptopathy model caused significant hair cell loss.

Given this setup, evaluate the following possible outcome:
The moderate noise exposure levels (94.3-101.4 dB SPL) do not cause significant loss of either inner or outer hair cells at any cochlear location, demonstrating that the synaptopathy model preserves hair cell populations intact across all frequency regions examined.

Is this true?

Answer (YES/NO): YES